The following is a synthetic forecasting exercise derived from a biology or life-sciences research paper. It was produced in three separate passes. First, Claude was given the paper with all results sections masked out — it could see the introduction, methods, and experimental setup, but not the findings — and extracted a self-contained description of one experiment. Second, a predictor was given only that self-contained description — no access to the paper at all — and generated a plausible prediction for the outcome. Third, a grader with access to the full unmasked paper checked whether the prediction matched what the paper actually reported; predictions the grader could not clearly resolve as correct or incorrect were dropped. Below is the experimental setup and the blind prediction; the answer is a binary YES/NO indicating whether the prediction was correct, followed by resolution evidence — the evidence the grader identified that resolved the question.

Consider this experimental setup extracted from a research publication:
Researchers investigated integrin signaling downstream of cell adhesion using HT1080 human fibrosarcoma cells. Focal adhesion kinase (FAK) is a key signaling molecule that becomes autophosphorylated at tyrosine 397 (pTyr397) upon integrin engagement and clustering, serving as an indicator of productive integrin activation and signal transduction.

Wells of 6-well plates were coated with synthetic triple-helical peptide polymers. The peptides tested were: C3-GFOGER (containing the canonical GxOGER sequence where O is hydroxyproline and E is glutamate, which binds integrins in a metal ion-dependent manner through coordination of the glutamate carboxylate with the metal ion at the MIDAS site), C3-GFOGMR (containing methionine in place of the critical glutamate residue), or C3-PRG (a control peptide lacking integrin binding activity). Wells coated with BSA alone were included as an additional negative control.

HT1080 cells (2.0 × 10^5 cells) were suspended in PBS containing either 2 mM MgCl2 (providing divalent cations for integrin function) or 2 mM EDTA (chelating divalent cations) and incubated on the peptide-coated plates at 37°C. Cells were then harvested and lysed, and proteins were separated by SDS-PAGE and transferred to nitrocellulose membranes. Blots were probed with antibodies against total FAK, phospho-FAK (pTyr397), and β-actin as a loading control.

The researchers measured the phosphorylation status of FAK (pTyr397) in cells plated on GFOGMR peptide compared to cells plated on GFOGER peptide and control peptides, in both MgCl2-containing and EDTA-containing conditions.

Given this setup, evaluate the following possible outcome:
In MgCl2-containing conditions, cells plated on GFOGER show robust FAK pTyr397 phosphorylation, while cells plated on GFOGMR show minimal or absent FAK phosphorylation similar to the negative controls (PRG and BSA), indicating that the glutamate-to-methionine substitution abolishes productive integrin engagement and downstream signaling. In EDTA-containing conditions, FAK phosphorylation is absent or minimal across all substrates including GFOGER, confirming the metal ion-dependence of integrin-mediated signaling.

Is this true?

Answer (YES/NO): NO